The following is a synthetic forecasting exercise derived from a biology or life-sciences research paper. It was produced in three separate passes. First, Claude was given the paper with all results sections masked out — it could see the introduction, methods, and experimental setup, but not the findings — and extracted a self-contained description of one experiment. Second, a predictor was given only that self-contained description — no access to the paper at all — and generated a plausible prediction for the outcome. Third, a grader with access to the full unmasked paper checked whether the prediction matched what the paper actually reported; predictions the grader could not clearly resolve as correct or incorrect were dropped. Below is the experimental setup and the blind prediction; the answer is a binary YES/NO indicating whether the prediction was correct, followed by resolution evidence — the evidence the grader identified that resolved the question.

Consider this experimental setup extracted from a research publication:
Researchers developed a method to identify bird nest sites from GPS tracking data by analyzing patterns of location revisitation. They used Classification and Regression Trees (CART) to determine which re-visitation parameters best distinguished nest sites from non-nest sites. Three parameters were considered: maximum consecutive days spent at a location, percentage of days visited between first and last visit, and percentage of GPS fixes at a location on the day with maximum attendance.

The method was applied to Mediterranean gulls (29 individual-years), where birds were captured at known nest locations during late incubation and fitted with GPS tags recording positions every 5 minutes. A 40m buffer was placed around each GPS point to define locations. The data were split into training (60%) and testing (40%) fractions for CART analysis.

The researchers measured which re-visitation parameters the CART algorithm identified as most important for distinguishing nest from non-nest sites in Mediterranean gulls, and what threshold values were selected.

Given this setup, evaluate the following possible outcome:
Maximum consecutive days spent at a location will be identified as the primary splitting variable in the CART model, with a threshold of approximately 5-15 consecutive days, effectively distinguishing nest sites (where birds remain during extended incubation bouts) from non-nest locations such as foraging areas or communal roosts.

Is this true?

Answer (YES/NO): NO